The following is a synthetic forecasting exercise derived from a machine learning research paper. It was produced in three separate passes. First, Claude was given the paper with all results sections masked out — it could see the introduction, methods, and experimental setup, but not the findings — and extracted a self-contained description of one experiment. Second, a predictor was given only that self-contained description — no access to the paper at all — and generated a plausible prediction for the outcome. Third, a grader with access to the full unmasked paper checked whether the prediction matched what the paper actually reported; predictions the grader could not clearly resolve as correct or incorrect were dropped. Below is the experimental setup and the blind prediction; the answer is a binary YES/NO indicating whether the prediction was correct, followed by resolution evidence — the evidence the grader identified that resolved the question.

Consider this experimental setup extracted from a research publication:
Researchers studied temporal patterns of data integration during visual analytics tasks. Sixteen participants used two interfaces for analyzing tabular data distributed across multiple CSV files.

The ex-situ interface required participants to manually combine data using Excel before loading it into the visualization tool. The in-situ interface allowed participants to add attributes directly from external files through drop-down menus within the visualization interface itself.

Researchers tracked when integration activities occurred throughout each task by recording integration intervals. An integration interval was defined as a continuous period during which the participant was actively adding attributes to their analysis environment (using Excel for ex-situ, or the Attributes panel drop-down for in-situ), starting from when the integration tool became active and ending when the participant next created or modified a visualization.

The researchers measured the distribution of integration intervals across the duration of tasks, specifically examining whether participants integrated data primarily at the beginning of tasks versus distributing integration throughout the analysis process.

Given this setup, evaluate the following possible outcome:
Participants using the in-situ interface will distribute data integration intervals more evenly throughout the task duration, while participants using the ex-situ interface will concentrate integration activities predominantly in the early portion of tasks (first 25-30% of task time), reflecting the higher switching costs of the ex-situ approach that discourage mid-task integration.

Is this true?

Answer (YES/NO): YES